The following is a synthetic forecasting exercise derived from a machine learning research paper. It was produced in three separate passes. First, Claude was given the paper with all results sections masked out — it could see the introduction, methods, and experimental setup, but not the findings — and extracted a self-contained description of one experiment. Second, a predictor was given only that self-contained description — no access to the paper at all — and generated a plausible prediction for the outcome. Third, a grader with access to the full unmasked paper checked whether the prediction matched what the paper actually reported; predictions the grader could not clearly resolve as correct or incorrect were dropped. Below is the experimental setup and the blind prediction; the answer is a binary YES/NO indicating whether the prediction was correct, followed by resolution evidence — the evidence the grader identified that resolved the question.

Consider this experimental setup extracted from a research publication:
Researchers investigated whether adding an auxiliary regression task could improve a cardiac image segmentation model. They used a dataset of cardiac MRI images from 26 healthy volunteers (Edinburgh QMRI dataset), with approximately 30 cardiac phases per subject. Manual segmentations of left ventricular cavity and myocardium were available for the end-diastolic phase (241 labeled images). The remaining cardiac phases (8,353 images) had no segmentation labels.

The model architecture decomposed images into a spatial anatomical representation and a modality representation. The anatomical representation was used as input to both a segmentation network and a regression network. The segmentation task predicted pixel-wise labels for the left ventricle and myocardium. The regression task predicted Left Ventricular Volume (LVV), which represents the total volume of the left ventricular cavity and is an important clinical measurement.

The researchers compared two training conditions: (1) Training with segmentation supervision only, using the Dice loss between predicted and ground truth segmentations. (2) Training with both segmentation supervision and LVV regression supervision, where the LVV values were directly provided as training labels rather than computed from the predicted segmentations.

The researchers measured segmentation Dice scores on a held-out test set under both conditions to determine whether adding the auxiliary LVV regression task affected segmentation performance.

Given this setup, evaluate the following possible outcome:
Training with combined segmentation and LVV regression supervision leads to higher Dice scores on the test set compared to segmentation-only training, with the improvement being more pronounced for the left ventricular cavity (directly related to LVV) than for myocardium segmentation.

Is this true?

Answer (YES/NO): YES